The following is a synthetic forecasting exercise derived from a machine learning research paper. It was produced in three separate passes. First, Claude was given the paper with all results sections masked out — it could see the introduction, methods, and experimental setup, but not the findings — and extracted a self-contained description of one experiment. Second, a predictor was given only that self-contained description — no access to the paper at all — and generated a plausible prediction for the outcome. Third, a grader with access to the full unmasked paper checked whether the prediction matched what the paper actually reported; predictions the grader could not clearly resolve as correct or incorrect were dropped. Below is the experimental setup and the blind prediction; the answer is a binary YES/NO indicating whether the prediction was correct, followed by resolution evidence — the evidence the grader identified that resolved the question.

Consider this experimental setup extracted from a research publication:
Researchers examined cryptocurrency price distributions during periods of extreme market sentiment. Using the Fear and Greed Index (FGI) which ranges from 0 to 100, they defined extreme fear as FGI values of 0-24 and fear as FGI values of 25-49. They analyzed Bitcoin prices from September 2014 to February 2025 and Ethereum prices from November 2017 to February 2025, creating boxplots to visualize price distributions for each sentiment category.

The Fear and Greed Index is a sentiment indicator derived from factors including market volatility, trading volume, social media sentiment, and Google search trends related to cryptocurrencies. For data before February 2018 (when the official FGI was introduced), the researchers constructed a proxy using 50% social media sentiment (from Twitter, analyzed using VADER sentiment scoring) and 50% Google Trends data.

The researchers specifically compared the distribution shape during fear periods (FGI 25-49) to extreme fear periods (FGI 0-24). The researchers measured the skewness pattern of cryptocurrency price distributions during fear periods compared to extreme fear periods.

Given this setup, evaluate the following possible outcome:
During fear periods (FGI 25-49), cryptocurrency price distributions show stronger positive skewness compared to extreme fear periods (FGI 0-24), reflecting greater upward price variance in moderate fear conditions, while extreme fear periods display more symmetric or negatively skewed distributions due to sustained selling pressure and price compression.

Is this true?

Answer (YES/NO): YES